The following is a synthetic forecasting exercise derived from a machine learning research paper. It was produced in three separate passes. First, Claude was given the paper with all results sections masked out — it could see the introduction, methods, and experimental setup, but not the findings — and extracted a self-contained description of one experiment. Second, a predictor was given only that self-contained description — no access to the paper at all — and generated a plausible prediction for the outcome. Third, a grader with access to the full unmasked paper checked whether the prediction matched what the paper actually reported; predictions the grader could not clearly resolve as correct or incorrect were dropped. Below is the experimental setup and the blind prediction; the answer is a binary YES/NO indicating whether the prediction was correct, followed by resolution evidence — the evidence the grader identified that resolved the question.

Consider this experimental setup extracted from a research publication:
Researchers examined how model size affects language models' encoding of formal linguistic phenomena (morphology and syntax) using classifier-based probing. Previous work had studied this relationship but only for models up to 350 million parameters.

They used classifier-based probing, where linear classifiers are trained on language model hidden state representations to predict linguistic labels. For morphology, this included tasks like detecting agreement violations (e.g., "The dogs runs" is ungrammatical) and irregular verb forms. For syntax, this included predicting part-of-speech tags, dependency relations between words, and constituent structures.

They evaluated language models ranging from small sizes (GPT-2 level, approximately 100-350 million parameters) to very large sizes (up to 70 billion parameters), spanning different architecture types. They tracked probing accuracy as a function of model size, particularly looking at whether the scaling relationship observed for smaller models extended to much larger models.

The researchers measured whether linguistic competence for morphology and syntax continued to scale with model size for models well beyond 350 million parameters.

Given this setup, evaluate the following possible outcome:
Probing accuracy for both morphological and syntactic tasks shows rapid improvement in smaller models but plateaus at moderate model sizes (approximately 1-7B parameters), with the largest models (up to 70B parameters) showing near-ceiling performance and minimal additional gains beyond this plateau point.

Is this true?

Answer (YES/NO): NO